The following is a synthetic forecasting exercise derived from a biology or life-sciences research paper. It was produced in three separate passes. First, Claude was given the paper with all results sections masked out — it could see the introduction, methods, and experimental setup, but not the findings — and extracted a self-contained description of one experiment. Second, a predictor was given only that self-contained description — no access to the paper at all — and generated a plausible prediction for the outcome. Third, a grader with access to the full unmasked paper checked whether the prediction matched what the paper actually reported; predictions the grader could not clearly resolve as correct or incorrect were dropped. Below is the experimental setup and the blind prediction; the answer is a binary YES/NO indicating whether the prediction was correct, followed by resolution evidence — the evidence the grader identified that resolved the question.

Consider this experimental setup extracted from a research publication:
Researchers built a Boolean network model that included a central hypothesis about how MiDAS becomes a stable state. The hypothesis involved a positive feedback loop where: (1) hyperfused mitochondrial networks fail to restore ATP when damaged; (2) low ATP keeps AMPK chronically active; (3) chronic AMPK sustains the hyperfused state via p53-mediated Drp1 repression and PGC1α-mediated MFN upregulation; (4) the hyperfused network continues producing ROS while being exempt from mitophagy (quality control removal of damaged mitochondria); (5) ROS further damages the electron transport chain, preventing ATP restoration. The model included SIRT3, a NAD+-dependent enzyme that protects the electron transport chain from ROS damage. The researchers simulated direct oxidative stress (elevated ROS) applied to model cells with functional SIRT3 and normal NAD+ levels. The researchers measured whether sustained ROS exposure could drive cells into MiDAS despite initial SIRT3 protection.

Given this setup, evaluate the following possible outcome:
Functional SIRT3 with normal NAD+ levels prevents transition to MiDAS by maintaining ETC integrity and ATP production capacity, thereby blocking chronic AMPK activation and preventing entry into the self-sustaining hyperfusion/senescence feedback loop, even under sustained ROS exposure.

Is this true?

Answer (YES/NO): NO